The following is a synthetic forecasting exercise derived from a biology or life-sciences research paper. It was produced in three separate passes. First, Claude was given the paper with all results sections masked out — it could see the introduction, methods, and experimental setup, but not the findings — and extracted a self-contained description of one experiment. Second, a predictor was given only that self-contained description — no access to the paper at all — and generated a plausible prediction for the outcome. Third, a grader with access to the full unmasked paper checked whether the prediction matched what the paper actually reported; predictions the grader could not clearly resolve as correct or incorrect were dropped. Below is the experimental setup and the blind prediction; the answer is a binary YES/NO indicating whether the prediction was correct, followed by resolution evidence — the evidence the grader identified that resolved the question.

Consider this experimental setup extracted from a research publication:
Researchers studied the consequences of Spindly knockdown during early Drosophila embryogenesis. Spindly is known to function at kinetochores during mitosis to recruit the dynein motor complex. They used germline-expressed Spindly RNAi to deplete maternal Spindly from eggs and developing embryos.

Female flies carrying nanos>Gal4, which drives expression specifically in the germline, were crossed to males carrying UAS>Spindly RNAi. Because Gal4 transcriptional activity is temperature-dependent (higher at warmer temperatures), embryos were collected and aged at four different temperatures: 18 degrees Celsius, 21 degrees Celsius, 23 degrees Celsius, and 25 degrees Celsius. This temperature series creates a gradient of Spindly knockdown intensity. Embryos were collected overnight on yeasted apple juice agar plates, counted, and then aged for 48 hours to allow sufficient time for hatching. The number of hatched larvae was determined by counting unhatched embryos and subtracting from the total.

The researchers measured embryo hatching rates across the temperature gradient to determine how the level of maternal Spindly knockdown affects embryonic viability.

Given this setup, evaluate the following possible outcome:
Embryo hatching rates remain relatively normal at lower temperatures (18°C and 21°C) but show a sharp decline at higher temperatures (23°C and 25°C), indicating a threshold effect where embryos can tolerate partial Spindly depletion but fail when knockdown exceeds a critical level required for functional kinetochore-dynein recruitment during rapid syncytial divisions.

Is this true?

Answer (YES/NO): NO